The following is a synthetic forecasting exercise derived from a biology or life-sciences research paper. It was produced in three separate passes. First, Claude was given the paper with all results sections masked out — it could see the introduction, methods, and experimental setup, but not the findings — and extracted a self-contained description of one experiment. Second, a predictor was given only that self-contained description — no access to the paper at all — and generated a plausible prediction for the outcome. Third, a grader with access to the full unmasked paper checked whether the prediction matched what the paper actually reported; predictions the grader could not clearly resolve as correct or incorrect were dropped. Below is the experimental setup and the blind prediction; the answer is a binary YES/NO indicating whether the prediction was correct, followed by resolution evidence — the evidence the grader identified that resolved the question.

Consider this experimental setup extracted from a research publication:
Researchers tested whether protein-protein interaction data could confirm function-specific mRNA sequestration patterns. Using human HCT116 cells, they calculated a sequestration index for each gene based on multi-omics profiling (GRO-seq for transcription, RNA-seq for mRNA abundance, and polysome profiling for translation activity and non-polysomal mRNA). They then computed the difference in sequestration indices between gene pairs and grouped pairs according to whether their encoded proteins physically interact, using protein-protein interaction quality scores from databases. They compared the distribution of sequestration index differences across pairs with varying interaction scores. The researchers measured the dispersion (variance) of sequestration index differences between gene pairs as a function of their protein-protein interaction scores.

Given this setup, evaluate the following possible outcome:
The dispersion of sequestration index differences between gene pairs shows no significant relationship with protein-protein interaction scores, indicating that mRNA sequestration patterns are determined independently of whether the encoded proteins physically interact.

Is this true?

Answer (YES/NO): NO